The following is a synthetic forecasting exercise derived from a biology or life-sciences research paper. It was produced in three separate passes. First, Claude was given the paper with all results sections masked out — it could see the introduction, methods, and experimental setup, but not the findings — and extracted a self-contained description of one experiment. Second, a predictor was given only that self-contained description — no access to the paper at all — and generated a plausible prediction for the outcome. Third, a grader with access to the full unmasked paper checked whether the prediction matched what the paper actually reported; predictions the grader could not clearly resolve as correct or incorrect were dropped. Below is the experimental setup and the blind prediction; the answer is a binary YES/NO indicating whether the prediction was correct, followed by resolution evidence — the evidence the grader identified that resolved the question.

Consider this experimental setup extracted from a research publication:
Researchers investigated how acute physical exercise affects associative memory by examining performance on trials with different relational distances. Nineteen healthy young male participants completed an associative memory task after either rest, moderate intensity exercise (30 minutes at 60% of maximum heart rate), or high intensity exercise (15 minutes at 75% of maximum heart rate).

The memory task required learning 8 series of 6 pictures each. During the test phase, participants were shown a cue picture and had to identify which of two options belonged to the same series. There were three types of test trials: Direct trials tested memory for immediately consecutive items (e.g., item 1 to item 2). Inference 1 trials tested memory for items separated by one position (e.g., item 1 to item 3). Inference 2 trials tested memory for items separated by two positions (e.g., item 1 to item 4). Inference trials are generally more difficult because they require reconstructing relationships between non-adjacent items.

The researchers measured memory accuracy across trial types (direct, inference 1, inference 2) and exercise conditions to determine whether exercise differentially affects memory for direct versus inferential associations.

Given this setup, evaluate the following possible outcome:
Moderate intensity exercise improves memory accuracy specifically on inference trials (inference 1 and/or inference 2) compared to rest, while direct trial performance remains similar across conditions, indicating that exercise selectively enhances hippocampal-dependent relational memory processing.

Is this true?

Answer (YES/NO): NO